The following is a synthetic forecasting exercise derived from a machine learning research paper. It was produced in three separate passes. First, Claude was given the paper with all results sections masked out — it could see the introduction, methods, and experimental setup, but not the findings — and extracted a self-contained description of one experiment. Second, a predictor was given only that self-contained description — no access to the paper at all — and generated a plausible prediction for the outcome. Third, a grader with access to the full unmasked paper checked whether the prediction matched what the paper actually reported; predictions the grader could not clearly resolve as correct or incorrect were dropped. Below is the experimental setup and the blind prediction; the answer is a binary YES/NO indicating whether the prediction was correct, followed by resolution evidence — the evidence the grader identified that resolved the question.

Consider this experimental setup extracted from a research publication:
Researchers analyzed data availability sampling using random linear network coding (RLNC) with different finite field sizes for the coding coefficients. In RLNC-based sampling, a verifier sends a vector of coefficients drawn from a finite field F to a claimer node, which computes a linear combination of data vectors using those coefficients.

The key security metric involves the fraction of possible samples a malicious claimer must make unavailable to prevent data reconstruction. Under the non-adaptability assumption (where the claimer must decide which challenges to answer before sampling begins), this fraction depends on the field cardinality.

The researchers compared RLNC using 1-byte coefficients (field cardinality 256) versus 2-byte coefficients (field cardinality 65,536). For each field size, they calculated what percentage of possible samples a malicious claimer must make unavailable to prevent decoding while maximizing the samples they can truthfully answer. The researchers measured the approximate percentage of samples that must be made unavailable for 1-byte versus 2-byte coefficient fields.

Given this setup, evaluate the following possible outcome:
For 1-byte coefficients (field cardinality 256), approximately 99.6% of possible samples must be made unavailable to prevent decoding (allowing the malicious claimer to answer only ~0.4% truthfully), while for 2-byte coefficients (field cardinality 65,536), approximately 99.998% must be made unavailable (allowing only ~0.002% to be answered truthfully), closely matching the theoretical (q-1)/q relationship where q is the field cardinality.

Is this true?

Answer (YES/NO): YES